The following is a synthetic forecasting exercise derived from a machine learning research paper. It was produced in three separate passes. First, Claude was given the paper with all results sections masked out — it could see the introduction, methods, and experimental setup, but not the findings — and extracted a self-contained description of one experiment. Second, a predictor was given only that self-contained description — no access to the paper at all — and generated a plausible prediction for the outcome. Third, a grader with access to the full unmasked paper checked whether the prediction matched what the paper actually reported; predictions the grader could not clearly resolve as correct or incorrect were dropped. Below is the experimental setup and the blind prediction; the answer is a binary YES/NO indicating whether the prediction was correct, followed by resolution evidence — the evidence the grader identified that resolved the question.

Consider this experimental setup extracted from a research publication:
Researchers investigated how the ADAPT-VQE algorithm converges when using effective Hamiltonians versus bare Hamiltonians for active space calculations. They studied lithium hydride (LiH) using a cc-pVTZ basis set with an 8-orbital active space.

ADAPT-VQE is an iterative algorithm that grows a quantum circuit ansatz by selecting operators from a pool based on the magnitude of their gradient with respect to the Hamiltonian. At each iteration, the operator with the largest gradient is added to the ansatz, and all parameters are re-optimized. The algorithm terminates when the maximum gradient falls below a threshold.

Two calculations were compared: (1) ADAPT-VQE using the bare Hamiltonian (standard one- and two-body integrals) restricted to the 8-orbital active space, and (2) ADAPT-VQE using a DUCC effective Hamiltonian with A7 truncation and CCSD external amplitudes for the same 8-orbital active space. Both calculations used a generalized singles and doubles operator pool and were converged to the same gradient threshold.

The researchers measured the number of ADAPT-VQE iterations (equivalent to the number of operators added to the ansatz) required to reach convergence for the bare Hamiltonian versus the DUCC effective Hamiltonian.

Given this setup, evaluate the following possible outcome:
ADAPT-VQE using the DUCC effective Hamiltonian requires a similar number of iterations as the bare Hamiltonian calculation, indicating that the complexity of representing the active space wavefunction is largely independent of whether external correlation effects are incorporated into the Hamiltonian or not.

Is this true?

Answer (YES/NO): YES